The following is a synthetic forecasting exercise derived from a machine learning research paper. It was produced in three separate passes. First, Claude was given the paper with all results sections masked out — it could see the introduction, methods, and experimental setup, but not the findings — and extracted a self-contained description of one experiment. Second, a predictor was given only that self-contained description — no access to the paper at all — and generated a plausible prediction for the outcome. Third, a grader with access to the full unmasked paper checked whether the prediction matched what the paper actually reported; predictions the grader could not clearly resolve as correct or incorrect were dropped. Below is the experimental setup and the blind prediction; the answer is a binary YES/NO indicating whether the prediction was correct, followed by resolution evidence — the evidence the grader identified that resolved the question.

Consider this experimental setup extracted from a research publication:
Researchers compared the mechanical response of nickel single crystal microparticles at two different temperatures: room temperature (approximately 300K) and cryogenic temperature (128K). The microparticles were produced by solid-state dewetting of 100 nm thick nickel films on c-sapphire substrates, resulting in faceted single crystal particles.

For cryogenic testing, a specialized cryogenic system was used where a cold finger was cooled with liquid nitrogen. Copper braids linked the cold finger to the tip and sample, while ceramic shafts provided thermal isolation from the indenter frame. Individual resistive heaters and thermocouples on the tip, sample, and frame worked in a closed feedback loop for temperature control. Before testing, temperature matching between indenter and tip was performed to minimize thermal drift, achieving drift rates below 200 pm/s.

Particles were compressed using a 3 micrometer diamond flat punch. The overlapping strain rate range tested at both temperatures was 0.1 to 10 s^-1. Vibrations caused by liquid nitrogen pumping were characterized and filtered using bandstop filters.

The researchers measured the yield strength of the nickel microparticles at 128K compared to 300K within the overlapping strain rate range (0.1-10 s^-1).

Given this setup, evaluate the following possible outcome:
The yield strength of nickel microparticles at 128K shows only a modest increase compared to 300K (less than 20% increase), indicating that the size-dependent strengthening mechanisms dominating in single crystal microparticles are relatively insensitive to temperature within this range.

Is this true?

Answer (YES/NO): NO